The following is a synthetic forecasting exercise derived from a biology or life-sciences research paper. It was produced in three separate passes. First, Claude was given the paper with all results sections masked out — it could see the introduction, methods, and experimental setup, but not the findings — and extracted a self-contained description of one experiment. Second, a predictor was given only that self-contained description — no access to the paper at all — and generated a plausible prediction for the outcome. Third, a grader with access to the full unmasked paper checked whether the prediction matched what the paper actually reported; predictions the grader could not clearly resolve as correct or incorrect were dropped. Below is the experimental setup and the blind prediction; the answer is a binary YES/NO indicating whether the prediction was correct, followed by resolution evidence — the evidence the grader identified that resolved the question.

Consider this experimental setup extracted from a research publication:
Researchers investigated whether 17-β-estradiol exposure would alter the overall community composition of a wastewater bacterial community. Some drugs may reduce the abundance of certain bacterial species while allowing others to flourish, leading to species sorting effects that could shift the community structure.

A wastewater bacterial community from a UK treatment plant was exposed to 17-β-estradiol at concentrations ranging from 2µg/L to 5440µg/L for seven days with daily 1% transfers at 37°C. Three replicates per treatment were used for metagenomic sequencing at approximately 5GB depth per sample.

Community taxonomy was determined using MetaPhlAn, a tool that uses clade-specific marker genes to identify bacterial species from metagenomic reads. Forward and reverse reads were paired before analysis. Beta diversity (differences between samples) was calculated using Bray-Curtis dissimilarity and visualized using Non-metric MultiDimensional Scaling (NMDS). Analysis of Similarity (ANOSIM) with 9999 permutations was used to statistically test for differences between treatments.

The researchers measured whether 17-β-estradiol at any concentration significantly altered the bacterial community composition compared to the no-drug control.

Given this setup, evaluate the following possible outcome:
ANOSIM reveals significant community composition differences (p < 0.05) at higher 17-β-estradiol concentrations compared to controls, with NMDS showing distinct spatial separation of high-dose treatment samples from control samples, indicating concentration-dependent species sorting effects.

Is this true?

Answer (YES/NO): NO